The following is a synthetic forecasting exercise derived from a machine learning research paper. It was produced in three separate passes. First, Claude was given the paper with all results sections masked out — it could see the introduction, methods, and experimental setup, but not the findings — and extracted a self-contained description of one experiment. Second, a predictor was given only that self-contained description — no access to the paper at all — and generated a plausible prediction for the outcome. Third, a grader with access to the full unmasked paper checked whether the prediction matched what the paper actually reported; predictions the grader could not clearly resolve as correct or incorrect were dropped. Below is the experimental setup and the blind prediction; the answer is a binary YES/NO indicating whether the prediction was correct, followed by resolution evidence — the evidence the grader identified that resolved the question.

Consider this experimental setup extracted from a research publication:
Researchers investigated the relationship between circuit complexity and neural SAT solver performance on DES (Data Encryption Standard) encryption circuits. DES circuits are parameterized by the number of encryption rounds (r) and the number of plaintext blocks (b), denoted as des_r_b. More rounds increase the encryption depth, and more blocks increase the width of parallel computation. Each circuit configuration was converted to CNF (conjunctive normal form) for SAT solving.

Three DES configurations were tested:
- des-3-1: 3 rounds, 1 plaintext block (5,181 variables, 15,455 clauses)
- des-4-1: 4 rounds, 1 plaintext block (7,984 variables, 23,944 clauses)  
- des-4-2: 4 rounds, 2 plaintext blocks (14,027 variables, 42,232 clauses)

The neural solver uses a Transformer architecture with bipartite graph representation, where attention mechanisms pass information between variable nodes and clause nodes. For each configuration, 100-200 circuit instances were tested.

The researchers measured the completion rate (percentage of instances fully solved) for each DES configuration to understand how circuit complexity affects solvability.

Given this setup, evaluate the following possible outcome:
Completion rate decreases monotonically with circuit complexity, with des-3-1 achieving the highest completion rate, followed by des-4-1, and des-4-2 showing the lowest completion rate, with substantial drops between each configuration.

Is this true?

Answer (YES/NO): NO